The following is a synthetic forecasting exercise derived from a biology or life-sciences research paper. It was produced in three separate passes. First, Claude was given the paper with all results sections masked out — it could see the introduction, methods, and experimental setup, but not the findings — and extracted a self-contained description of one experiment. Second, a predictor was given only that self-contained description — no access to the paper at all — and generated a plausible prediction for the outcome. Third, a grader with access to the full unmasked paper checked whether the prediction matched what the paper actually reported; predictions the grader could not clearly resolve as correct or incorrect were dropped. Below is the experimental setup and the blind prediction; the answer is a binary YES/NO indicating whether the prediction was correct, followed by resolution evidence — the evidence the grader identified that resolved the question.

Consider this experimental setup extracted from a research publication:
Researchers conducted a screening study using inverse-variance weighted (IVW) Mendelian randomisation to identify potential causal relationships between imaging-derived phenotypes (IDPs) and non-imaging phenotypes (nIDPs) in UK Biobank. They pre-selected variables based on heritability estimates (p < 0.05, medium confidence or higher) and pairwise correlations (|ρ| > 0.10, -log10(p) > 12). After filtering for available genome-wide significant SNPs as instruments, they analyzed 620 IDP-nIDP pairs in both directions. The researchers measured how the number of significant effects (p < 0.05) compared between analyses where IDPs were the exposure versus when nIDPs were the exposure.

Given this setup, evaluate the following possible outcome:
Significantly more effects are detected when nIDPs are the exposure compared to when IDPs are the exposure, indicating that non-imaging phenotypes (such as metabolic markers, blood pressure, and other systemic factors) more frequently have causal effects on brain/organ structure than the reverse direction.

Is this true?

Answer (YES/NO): YES